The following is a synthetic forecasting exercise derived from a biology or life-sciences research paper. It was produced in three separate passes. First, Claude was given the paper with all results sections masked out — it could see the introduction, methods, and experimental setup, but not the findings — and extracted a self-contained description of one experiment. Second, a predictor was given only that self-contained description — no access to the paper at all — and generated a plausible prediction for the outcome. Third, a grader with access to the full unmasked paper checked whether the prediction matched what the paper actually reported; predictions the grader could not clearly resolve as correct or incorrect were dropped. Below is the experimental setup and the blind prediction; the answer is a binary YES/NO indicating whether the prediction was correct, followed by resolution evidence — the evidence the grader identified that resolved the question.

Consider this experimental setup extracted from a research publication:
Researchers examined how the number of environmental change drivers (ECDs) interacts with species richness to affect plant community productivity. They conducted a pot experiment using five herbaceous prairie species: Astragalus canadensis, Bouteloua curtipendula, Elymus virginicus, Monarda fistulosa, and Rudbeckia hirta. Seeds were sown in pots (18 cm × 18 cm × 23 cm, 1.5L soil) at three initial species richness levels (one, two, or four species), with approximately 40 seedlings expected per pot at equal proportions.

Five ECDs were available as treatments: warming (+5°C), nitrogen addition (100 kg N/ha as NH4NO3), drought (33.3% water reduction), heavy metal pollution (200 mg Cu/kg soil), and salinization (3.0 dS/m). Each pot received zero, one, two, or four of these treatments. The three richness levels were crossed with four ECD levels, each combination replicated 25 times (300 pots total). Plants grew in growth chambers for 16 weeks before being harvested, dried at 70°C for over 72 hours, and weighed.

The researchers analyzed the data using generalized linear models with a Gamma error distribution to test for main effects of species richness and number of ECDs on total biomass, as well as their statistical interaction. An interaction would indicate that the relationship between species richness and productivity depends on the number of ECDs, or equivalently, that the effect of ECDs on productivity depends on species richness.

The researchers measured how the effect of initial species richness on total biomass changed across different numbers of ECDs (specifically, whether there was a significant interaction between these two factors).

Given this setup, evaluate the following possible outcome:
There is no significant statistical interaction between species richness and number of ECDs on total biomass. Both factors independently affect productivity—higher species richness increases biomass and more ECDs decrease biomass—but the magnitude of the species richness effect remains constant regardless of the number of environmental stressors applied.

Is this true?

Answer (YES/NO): NO